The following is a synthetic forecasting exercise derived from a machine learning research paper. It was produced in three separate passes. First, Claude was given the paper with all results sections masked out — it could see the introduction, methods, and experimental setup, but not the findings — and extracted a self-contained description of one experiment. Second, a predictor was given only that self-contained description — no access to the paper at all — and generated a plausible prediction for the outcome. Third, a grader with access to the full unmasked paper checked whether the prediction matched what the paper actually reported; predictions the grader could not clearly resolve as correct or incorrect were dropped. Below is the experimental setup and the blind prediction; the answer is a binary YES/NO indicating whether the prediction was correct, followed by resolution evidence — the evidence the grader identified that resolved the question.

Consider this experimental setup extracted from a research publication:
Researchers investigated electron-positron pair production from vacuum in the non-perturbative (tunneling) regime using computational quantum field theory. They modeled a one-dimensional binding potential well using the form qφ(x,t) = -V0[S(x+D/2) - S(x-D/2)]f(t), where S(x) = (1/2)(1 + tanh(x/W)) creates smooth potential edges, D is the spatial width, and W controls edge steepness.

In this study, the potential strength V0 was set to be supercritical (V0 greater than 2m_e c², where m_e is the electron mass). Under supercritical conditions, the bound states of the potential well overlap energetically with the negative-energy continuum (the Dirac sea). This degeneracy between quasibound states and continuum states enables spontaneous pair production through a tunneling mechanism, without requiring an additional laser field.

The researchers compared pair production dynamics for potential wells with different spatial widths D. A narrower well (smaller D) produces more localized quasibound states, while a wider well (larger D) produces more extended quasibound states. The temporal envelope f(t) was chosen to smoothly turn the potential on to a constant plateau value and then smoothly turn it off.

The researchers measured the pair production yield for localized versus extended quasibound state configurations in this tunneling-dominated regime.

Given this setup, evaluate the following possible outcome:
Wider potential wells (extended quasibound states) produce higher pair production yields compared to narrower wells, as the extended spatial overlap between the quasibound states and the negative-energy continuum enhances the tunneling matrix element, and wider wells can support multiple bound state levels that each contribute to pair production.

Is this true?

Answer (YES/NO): NO